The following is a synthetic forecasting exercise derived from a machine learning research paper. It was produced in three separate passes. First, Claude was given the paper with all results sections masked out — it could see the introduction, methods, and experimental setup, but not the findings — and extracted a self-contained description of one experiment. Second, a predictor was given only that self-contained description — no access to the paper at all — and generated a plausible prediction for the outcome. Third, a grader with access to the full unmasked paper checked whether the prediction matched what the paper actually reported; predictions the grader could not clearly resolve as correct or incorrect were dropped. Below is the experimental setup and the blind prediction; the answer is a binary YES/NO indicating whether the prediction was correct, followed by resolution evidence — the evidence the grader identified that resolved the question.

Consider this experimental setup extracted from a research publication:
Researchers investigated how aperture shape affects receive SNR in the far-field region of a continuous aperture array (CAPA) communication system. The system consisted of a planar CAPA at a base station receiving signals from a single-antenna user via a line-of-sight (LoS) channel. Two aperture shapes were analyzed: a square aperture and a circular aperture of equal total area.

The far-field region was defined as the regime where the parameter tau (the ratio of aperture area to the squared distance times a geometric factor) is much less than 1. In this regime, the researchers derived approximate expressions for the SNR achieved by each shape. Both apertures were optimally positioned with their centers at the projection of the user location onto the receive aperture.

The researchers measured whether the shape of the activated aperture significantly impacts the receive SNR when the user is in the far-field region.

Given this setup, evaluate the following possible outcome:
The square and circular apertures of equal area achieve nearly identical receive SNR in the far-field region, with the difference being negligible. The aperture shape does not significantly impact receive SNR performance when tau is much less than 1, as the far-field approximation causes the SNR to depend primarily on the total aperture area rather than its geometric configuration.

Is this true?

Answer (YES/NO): YES